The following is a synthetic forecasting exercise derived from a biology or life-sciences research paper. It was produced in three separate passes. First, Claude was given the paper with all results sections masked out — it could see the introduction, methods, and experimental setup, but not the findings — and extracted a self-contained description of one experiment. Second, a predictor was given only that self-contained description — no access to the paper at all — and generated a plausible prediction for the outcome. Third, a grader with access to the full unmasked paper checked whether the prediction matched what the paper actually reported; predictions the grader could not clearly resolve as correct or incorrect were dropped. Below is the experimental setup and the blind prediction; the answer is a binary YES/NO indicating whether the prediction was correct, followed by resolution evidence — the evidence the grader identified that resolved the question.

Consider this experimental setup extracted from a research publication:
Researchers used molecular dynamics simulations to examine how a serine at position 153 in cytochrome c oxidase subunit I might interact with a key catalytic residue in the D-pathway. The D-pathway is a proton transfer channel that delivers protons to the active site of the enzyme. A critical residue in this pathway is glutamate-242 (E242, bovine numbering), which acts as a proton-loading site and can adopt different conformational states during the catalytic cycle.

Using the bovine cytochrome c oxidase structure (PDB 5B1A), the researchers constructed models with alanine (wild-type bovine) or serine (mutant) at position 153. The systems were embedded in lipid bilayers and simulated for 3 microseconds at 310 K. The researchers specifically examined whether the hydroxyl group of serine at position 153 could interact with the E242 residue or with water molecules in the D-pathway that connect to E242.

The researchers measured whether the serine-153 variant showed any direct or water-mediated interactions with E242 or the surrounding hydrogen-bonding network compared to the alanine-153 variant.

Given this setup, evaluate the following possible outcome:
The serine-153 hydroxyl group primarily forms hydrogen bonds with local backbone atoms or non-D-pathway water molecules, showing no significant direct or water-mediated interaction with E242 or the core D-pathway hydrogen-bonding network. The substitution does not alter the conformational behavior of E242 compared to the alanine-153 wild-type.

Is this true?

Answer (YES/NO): NO